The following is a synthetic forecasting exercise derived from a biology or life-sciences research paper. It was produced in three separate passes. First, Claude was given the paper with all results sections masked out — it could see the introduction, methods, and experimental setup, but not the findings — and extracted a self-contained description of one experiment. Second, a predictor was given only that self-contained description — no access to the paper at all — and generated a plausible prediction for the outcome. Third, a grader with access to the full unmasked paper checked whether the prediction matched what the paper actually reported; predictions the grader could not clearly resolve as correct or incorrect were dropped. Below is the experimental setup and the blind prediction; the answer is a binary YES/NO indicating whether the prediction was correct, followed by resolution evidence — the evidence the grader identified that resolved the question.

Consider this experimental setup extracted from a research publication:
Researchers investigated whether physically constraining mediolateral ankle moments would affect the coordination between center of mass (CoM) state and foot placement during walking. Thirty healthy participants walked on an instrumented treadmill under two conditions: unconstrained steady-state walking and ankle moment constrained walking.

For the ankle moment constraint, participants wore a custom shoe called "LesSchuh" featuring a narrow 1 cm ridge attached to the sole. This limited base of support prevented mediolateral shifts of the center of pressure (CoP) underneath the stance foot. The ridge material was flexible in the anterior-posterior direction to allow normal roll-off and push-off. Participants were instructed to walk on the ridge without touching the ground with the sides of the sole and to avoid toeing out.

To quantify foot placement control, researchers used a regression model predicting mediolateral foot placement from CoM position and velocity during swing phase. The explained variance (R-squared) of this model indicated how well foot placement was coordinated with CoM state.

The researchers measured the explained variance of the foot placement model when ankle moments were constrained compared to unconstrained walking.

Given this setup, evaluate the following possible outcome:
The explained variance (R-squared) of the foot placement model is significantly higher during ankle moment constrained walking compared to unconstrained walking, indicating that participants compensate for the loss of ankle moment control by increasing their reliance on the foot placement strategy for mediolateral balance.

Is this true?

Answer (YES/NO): NO